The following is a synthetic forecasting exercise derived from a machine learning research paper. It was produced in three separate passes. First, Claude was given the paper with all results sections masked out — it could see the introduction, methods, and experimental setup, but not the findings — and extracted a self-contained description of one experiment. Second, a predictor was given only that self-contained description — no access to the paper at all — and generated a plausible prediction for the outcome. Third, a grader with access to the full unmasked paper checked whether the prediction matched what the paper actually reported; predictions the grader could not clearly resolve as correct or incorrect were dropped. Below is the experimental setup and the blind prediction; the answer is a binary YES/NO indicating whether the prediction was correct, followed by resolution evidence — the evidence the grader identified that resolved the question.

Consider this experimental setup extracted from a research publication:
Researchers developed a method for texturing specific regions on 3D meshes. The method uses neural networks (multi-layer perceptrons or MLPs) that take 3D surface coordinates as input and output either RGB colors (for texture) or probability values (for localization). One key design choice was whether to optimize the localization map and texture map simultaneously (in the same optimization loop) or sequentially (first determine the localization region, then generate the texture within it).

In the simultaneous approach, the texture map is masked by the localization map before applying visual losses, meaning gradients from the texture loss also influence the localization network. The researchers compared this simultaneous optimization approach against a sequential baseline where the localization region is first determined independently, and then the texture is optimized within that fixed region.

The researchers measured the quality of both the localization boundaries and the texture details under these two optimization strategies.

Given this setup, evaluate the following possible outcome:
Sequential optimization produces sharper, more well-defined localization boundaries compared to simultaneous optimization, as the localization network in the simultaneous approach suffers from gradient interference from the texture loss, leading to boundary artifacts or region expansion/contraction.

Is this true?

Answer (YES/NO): NO